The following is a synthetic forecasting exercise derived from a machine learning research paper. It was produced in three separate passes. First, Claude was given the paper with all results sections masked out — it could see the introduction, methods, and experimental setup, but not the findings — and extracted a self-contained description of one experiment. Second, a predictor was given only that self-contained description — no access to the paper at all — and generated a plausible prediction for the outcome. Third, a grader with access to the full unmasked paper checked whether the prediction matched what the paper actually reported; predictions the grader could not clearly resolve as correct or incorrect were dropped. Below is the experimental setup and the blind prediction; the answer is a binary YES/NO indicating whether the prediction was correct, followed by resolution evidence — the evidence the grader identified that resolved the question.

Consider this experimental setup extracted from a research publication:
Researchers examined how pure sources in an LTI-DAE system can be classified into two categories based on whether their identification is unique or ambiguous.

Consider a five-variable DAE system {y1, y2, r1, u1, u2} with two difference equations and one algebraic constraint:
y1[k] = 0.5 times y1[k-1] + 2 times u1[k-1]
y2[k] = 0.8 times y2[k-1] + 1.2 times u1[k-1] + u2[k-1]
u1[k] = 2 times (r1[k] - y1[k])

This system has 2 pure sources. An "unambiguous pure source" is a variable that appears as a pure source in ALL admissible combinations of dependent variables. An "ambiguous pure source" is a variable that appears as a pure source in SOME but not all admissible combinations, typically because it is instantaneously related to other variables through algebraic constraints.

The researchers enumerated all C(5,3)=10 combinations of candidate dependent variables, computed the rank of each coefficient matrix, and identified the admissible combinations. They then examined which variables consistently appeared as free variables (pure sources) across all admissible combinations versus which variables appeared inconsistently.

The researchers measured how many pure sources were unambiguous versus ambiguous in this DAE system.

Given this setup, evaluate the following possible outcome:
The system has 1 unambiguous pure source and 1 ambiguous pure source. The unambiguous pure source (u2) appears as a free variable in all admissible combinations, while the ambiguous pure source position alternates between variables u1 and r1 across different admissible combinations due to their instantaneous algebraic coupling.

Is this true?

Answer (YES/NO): YES